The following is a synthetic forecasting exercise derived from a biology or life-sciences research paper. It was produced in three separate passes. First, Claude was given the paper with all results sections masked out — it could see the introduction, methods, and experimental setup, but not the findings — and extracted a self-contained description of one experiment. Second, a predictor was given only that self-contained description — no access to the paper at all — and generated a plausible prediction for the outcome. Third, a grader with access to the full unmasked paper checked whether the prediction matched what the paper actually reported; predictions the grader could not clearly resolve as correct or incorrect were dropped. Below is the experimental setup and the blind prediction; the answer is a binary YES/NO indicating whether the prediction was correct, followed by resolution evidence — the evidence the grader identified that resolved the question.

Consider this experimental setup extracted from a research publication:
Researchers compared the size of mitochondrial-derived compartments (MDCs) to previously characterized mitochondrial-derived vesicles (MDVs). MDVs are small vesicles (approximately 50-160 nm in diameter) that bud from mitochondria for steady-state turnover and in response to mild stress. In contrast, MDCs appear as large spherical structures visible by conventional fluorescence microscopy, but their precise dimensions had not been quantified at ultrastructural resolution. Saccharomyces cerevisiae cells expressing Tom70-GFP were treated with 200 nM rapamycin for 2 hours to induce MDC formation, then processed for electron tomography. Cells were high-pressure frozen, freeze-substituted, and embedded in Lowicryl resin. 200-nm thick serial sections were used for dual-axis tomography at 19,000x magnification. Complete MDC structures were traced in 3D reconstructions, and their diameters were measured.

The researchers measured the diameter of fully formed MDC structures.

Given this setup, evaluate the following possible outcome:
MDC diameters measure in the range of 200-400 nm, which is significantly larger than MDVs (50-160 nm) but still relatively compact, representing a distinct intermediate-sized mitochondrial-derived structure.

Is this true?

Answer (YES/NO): NO